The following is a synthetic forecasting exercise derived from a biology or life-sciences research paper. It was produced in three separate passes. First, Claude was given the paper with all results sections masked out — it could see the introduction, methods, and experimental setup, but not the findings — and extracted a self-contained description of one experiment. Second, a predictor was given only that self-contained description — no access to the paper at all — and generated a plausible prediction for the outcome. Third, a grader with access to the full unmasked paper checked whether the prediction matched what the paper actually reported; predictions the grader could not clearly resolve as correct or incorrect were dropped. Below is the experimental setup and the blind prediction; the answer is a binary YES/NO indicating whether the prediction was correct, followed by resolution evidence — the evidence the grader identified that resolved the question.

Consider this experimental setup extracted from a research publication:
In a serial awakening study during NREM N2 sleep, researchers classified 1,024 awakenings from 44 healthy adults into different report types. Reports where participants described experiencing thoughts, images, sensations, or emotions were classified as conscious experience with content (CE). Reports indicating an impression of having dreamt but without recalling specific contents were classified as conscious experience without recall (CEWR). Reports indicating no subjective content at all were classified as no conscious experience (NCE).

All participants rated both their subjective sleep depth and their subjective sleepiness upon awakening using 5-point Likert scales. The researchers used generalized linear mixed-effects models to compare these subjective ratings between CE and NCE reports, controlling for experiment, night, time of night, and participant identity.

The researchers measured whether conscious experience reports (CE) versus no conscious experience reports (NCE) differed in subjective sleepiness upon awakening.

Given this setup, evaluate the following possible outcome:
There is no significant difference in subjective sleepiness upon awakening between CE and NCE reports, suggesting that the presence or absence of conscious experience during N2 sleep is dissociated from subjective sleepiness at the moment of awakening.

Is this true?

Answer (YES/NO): YES